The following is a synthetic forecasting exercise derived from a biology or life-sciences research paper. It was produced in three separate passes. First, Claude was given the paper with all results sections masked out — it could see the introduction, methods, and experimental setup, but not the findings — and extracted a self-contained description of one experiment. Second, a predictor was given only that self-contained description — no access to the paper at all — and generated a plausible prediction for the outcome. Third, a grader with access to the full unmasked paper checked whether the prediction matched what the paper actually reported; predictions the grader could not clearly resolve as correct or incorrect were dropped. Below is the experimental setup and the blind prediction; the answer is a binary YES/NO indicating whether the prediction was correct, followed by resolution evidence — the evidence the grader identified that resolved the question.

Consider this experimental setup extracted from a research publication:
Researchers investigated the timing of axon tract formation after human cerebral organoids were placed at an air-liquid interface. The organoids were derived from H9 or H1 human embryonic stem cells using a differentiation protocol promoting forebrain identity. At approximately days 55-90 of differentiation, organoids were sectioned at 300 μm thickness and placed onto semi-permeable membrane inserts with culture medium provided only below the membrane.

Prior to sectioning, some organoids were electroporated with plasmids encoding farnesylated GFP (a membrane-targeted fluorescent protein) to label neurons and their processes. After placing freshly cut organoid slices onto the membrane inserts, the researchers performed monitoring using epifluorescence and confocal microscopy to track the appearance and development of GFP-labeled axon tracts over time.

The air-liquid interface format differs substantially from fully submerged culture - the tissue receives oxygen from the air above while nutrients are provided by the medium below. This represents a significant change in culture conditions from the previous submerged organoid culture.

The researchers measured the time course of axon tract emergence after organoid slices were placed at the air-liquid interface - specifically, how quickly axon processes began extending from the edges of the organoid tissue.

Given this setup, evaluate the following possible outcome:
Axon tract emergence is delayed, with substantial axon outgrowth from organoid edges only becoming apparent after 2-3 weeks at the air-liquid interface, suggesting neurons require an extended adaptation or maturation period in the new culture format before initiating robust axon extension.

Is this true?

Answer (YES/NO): NO